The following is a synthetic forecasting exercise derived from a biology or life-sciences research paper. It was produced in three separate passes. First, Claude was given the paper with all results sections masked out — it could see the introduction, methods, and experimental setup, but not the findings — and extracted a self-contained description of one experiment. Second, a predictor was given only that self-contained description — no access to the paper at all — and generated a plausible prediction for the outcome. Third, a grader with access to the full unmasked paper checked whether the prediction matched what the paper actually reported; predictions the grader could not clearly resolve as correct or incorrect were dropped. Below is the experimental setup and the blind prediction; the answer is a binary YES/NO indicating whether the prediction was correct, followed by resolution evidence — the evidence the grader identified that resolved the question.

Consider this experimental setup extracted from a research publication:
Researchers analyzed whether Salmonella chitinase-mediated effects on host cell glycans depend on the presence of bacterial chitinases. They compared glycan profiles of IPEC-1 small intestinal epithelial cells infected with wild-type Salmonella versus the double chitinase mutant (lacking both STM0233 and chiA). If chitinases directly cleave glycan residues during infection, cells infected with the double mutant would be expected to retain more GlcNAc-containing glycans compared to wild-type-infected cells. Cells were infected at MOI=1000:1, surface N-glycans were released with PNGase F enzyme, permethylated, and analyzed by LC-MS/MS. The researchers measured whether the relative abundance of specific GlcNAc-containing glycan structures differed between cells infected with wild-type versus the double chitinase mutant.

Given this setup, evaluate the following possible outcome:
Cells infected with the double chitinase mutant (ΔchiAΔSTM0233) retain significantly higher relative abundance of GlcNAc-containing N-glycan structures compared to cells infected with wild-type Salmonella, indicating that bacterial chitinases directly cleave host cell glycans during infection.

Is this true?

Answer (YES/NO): YES